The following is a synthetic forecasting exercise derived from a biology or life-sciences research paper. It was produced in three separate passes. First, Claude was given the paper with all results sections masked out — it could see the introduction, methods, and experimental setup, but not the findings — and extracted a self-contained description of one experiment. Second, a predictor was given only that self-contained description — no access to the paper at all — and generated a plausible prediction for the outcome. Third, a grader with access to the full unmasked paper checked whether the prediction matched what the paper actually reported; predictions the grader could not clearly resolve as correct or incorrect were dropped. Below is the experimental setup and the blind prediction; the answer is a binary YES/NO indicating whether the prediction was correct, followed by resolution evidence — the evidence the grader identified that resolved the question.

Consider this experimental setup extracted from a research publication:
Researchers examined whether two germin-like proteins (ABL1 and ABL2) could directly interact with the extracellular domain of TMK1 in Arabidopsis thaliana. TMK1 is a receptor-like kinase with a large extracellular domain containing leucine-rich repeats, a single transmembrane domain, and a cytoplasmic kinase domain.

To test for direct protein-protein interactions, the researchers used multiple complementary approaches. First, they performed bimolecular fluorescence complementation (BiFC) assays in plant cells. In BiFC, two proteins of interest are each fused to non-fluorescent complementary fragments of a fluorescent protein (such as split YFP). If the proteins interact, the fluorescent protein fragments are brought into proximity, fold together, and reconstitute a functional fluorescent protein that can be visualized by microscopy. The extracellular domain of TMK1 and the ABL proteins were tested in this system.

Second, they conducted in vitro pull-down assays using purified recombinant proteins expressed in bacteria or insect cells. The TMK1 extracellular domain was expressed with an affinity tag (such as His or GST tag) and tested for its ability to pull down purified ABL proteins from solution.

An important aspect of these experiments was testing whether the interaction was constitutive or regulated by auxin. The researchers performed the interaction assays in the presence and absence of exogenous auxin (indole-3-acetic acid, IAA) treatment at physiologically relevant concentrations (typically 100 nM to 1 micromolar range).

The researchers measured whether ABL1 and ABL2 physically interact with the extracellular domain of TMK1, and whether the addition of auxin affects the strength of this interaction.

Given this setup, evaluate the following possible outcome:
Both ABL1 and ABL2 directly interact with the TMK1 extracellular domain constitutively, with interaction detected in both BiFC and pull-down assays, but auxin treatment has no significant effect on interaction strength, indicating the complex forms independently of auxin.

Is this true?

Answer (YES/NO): NO